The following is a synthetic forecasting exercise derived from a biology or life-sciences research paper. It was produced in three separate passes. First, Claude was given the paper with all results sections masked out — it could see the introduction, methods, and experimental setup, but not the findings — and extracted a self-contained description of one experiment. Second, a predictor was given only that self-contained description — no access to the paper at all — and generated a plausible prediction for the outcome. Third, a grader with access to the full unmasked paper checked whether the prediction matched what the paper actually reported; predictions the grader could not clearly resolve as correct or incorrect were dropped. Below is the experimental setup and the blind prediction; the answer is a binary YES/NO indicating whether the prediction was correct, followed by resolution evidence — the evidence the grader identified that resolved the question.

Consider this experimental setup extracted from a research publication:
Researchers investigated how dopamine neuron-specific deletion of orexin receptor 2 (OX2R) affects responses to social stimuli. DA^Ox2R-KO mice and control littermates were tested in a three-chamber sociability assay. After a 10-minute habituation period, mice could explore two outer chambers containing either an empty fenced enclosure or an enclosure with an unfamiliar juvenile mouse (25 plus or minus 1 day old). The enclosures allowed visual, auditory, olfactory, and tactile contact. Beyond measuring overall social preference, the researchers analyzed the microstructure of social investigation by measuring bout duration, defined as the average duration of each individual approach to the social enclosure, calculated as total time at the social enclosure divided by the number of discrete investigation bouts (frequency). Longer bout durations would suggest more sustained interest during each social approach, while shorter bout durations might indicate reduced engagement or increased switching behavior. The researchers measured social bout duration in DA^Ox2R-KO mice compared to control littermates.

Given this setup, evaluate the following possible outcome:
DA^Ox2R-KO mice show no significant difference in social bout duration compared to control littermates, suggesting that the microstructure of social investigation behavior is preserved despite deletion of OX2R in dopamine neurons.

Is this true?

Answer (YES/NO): NO